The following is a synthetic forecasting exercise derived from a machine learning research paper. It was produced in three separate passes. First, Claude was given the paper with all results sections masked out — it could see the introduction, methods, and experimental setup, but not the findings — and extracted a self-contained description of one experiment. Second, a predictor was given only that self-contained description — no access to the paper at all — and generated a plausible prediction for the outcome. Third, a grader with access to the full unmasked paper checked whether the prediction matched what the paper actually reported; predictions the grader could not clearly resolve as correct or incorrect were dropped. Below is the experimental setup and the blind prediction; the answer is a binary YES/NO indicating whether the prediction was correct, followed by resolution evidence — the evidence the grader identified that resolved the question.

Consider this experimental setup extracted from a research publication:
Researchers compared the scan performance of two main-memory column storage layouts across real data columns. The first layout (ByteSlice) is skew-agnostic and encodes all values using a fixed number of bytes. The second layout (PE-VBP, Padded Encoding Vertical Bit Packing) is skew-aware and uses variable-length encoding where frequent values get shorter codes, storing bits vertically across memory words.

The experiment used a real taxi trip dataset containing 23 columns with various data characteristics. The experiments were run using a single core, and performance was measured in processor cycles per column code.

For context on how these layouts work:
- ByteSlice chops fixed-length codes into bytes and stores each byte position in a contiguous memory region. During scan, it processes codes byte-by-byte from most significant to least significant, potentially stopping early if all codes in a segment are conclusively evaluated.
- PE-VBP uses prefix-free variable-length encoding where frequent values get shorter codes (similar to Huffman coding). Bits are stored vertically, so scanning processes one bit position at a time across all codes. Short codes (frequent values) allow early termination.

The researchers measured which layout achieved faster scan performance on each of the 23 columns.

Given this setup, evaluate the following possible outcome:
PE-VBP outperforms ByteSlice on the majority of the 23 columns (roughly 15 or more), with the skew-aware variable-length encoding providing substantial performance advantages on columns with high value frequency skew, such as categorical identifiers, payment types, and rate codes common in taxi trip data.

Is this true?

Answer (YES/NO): NO